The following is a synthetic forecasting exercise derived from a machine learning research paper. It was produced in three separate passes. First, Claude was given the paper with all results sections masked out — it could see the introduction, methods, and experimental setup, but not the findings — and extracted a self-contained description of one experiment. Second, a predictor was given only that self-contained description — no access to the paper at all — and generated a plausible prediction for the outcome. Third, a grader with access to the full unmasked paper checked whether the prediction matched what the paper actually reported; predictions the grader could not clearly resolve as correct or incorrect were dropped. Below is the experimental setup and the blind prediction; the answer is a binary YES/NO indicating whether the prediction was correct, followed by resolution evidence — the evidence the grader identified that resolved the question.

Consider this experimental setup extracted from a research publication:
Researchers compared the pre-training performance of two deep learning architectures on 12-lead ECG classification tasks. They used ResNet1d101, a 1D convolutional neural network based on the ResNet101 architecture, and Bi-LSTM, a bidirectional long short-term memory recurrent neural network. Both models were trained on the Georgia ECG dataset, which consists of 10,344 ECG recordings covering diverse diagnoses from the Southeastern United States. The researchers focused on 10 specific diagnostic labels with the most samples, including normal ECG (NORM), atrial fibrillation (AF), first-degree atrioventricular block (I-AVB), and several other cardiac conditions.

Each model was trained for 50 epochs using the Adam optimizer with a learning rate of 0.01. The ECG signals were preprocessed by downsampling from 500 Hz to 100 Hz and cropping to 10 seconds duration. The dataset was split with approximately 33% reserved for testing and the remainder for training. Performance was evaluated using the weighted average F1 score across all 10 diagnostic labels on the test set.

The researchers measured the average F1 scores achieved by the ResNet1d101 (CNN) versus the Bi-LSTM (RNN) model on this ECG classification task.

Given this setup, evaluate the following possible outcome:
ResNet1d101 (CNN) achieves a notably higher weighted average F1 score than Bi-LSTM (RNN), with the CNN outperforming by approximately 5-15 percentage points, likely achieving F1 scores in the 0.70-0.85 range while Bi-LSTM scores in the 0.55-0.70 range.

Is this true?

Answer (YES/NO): NO